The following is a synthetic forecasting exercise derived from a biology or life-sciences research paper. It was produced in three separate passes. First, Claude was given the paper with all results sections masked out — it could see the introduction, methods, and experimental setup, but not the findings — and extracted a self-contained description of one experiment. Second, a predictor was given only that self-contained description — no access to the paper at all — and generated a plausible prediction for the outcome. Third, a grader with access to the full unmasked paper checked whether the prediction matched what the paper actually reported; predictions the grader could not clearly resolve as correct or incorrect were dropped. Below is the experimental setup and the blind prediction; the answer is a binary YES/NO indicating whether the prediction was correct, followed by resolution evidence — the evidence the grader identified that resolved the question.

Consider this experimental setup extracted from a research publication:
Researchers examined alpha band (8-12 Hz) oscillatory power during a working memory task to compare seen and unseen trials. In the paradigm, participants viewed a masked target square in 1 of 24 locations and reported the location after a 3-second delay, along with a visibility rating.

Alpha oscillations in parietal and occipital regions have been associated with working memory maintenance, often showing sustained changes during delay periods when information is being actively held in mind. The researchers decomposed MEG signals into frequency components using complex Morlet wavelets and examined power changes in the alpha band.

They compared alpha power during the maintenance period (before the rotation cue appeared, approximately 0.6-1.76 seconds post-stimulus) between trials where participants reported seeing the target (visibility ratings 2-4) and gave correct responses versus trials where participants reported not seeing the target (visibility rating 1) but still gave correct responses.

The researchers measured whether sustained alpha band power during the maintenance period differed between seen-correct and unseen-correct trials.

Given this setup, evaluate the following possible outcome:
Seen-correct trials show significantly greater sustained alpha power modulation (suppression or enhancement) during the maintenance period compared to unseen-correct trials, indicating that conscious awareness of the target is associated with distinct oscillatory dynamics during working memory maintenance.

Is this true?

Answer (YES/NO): YES